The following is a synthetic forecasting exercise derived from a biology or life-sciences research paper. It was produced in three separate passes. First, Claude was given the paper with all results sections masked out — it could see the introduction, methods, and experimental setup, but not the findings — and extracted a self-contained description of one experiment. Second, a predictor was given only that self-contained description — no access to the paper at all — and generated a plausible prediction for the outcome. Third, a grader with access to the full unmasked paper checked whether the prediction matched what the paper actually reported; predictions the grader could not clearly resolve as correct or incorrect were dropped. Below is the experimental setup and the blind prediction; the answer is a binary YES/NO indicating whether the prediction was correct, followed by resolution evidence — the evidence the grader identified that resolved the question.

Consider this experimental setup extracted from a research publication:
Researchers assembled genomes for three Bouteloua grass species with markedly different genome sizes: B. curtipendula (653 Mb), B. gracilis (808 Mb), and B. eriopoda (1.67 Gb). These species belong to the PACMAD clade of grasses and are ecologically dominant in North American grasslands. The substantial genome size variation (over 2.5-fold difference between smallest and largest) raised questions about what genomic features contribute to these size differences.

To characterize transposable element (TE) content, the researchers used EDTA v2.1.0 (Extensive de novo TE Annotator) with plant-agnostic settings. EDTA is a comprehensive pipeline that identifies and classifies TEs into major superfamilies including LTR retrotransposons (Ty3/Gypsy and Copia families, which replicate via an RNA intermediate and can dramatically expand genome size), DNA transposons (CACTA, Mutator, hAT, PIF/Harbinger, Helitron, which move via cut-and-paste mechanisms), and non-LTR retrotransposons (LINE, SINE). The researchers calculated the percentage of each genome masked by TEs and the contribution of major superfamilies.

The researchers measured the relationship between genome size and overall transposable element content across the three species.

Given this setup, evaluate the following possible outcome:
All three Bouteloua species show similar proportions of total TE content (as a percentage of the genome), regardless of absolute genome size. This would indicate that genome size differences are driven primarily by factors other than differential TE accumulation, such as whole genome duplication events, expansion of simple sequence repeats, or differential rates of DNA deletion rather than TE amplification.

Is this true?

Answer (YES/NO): NO